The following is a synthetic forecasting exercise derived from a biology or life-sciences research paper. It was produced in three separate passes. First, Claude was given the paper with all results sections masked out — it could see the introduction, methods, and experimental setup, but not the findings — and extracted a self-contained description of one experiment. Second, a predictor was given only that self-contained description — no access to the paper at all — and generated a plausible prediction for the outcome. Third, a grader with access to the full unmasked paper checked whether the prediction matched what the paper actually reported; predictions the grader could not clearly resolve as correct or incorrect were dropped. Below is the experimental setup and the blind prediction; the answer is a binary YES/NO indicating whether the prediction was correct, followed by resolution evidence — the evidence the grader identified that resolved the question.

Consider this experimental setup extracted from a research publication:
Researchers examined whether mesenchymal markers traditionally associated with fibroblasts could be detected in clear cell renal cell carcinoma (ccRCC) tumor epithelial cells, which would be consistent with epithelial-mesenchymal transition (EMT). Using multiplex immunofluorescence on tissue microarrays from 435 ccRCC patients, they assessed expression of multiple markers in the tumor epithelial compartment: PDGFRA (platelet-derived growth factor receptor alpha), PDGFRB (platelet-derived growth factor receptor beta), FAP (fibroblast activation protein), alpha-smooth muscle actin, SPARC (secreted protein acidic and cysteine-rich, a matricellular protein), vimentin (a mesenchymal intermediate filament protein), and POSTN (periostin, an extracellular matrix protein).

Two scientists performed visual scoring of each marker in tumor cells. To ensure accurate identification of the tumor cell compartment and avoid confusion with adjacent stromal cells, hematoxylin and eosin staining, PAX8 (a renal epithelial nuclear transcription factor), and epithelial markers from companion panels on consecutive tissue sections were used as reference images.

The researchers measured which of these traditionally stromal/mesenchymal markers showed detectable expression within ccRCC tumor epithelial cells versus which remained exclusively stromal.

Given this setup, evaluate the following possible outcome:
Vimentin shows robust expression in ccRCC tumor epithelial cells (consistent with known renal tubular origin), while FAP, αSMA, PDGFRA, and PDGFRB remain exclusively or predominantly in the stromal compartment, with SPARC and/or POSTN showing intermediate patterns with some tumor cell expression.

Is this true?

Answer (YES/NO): NO